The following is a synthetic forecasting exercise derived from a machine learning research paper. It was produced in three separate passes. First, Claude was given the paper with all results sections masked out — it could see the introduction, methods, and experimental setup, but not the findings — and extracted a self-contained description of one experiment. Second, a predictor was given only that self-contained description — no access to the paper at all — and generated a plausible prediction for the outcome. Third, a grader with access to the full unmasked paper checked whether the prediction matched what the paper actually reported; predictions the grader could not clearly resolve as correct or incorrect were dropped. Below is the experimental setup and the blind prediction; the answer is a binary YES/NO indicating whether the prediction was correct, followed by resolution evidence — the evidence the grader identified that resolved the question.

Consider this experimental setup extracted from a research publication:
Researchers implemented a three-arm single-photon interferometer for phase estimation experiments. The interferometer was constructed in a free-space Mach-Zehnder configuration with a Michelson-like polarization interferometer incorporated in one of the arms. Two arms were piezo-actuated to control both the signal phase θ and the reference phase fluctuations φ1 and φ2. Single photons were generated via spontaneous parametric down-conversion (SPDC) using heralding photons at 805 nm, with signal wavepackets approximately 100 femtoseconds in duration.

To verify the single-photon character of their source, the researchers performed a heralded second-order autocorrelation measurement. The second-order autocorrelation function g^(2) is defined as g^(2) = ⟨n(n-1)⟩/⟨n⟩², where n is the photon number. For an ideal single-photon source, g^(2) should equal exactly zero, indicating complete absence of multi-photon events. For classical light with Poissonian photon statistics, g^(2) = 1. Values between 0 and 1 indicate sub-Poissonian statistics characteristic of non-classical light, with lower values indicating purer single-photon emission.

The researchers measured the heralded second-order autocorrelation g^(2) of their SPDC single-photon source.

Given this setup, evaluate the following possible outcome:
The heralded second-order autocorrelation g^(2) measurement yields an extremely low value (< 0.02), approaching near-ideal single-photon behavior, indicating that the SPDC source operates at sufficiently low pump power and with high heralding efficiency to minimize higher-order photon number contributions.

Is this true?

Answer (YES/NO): YES